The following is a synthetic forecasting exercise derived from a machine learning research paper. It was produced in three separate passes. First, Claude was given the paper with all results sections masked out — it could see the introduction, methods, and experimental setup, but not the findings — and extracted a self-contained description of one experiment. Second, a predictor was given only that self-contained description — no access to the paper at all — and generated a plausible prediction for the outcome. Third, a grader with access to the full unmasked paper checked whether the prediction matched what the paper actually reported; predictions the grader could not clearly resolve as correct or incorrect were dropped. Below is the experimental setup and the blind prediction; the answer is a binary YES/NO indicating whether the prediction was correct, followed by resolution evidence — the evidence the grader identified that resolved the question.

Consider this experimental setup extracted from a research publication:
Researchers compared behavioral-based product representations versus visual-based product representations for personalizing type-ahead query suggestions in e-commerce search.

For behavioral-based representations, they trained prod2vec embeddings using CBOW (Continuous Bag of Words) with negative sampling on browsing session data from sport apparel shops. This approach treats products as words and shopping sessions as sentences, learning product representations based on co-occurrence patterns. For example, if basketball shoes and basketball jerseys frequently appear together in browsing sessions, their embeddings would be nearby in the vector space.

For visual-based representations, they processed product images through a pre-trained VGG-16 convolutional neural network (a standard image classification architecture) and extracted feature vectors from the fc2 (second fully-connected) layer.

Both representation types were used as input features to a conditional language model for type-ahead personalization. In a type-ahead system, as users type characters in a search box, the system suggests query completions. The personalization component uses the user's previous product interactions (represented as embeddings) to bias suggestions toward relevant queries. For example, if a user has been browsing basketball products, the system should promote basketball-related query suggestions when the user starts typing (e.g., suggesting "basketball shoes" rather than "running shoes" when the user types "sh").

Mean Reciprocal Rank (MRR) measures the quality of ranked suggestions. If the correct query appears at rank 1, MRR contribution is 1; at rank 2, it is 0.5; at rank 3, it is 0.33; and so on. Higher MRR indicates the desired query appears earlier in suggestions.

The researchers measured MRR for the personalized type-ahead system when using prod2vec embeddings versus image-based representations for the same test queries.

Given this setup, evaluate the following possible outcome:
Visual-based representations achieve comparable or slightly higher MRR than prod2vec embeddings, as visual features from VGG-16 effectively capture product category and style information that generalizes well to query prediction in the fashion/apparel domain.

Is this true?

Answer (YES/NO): NO